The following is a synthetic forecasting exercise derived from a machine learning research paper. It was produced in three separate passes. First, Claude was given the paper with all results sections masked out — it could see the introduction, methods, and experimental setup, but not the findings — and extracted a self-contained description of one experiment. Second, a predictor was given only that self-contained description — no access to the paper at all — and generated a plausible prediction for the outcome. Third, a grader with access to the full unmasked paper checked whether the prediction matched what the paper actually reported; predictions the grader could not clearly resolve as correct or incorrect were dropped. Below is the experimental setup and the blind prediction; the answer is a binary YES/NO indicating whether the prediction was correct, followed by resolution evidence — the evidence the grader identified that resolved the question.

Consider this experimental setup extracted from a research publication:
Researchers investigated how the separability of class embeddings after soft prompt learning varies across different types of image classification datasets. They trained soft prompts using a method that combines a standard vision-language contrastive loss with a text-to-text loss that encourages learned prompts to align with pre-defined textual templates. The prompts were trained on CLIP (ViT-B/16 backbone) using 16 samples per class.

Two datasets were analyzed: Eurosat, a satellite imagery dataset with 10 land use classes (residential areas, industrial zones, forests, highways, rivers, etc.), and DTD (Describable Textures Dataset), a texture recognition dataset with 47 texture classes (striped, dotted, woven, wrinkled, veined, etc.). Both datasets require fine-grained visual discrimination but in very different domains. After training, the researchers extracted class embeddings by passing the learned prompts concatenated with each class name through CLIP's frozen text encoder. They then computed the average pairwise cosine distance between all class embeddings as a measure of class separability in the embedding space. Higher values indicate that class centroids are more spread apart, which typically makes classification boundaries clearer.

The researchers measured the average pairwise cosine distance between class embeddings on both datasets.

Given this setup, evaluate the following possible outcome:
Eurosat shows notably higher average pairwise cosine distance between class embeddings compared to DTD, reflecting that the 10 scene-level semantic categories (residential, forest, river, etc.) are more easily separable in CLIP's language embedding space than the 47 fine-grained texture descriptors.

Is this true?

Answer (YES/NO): NO